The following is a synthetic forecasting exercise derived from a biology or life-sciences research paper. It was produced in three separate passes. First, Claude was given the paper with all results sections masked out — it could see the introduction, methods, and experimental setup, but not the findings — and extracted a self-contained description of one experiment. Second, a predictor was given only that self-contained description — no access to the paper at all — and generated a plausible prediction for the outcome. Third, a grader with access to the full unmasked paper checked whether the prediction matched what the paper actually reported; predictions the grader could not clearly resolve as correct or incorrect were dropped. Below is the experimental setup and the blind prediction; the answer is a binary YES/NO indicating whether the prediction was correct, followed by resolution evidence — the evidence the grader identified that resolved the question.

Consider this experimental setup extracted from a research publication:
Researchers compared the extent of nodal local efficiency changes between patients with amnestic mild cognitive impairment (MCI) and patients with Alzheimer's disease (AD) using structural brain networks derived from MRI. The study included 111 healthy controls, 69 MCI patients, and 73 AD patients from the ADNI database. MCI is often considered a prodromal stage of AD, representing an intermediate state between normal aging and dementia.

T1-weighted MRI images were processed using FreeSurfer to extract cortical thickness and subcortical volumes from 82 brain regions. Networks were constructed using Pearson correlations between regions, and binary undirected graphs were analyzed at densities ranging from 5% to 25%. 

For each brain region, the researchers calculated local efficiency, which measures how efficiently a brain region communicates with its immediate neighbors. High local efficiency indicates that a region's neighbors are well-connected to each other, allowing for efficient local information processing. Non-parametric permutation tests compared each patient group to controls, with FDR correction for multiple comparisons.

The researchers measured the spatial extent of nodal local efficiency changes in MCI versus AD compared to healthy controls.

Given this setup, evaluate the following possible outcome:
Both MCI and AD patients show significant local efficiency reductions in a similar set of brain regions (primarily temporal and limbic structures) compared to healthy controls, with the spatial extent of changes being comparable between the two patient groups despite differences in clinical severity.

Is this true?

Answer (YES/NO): NO